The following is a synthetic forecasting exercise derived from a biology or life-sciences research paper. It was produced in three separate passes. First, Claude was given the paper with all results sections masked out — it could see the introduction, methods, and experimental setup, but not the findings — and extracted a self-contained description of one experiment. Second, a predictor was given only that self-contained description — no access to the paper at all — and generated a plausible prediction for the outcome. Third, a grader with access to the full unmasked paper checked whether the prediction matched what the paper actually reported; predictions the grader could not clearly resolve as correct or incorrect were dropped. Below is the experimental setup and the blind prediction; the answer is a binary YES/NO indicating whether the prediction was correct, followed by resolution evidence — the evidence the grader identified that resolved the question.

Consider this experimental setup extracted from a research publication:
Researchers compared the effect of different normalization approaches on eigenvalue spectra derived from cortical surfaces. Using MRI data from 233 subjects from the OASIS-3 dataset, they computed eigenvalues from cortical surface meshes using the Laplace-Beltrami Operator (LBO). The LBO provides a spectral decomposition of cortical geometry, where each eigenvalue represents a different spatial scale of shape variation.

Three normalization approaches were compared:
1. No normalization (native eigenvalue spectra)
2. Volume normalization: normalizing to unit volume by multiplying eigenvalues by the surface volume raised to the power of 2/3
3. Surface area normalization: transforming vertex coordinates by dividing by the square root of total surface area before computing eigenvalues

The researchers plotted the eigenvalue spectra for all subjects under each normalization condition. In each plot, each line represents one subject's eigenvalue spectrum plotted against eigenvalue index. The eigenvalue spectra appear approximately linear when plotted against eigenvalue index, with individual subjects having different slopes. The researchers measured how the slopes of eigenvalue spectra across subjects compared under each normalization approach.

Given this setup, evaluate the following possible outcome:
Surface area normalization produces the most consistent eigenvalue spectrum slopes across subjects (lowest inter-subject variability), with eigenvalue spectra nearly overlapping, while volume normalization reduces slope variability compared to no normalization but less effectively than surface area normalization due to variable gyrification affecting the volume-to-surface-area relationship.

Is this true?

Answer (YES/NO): NO